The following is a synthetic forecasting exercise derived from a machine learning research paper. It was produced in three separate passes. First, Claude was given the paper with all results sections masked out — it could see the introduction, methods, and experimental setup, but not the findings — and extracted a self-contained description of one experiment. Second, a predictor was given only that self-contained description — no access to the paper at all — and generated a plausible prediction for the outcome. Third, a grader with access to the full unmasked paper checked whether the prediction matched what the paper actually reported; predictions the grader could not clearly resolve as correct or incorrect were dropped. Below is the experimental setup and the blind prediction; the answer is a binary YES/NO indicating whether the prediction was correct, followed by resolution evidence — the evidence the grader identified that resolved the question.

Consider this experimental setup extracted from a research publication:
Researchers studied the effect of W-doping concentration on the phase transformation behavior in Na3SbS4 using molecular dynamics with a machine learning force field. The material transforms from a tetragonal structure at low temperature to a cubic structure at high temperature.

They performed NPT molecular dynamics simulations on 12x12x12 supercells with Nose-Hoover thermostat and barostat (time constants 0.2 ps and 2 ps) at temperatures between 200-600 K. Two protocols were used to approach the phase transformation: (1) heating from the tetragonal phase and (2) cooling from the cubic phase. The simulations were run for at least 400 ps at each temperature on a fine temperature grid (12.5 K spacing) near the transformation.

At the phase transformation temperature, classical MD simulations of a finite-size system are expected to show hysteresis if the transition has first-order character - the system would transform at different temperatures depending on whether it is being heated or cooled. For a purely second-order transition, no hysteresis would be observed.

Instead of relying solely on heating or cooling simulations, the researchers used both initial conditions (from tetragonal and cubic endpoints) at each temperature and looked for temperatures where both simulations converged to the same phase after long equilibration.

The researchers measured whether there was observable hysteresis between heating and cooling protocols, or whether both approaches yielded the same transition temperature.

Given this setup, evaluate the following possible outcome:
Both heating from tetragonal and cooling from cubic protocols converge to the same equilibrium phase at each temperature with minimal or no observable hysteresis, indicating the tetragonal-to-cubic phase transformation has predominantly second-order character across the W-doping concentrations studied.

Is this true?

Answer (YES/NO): NO